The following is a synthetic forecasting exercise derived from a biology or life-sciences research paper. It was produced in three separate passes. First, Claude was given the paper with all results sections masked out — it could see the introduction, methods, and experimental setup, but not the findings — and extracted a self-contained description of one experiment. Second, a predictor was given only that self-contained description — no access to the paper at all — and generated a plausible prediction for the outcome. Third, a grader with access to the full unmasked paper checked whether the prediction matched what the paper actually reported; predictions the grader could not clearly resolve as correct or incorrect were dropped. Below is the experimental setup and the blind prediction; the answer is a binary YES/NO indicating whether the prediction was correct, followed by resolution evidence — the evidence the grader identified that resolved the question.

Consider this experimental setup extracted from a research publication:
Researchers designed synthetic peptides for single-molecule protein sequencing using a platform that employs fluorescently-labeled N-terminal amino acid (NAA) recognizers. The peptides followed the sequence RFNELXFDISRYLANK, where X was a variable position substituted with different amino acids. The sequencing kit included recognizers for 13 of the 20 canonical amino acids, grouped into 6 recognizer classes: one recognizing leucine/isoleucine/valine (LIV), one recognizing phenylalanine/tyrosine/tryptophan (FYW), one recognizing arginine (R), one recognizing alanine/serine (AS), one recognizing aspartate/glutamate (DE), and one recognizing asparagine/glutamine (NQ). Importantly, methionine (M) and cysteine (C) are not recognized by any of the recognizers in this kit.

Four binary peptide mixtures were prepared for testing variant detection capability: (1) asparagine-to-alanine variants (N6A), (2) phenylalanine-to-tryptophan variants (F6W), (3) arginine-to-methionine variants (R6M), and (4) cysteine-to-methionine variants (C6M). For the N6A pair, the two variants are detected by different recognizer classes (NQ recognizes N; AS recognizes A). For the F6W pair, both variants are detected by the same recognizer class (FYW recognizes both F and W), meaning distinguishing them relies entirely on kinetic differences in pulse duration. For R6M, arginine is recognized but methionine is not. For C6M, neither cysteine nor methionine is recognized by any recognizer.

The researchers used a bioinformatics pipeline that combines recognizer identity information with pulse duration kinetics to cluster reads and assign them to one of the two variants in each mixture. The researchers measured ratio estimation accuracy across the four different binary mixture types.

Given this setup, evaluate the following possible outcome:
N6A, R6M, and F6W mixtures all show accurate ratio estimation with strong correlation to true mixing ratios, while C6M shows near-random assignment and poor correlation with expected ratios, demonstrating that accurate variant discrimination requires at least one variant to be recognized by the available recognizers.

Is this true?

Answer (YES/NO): NO